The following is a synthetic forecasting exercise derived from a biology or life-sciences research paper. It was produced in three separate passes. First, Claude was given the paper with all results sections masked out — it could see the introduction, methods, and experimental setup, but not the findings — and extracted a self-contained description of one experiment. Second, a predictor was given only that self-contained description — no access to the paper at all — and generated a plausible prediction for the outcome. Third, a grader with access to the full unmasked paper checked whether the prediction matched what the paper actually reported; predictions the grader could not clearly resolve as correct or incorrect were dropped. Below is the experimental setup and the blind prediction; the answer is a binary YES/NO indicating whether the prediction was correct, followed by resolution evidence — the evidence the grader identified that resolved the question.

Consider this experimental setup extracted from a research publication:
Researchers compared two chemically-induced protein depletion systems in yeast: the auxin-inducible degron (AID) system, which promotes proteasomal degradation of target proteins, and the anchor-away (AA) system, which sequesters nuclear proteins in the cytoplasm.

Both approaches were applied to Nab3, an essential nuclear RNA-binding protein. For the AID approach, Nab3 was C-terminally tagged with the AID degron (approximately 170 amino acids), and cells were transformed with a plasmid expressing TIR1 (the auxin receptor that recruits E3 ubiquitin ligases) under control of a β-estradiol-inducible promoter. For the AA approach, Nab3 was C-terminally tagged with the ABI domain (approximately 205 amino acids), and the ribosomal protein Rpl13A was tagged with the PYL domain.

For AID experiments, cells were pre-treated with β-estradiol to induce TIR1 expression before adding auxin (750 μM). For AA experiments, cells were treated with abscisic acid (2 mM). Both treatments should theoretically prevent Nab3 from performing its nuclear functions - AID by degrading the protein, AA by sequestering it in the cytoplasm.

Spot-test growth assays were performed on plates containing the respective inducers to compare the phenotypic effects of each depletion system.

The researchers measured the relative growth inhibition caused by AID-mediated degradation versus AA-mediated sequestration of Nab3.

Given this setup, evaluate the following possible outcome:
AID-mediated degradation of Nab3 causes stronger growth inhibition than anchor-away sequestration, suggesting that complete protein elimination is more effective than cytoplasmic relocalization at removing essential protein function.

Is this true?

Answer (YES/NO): NO